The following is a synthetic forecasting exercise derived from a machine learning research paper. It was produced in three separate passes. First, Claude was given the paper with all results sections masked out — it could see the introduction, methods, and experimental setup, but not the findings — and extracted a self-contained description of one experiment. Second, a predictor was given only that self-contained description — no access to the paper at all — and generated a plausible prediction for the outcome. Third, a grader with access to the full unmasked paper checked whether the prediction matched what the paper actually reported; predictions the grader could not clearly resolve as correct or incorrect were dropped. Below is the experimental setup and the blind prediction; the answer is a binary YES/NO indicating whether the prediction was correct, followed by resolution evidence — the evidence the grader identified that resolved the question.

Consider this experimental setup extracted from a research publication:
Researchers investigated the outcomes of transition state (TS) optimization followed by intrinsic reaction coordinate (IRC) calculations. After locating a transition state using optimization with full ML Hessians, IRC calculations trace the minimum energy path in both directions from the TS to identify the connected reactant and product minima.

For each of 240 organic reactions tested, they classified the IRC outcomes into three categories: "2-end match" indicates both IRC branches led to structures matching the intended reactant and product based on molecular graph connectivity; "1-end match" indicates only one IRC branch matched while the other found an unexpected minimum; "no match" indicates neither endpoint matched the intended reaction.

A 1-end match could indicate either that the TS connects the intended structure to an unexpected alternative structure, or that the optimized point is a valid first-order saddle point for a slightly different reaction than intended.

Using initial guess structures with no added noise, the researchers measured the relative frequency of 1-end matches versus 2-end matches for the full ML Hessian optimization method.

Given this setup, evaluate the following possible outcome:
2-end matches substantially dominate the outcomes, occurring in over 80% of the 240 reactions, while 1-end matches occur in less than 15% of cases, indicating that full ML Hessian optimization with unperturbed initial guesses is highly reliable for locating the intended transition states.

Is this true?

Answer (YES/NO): NO